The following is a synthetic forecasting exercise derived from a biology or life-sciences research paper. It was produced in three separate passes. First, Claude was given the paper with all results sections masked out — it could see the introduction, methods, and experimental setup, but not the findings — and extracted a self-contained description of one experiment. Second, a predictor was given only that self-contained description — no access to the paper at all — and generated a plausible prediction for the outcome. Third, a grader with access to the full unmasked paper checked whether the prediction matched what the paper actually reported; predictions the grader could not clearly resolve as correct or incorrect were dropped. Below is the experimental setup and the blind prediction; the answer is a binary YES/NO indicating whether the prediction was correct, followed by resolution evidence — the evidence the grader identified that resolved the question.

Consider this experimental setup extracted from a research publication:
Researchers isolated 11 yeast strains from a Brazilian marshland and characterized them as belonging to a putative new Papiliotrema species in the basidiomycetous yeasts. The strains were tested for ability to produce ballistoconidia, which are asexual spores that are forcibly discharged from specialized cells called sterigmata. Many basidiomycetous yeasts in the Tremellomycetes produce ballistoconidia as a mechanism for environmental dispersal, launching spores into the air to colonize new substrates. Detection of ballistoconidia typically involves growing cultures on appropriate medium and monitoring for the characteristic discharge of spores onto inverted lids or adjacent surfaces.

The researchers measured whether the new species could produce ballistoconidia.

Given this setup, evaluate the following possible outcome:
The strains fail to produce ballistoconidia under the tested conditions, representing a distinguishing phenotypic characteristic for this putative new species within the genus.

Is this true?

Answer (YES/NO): YES